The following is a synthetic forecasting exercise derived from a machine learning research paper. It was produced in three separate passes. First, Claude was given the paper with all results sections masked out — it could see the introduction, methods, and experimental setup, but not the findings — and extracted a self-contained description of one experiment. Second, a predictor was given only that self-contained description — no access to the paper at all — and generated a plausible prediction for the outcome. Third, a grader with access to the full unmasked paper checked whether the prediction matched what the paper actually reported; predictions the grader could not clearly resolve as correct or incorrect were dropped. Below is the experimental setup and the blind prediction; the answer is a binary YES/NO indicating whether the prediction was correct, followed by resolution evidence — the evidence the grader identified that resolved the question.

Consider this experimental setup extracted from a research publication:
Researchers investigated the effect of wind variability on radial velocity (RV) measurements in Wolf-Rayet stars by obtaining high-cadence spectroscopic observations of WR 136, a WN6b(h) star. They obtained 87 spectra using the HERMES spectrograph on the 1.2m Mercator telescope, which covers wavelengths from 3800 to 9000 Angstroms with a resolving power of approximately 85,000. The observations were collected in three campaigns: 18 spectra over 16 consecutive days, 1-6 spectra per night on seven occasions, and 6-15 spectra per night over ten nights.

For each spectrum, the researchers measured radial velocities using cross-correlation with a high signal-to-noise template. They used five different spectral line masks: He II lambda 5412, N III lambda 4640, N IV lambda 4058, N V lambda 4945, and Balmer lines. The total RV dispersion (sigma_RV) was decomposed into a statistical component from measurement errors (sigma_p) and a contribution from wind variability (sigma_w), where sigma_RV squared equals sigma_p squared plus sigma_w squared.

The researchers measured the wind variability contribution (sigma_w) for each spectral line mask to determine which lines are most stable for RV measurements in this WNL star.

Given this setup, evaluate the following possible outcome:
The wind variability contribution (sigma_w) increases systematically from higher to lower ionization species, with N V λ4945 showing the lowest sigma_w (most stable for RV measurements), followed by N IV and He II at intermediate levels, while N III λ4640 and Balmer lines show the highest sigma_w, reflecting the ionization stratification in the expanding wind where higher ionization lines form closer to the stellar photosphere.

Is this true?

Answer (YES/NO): NO